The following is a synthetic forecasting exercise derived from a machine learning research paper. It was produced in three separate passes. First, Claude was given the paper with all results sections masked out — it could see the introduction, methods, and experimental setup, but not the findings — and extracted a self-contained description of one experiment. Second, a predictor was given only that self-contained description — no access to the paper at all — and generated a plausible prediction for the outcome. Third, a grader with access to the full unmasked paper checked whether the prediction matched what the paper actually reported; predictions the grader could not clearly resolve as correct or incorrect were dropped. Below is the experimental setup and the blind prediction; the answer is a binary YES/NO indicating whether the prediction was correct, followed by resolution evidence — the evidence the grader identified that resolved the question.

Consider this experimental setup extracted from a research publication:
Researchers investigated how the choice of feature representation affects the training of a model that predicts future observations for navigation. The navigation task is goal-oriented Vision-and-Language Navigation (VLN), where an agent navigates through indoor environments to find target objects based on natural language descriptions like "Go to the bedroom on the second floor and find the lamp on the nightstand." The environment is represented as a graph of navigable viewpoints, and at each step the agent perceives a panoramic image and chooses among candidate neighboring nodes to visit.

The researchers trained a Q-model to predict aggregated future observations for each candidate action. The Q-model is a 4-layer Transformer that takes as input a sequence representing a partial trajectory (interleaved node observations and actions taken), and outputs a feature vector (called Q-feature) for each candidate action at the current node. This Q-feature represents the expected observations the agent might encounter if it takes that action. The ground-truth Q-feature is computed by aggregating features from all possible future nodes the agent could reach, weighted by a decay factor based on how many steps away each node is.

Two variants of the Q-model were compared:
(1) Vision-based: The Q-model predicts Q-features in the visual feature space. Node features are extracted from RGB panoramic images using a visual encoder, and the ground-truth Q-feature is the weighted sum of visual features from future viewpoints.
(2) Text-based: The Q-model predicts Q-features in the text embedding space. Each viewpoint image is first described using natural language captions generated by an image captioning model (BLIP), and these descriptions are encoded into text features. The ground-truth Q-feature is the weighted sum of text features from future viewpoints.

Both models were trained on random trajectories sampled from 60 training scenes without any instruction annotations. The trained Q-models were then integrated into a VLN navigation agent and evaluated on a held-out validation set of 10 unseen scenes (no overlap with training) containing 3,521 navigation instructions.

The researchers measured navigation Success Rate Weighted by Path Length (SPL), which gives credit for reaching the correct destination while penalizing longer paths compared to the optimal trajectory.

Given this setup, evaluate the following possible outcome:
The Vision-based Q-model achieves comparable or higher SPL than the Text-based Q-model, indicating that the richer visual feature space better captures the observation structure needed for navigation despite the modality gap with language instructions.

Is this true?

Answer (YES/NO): NO